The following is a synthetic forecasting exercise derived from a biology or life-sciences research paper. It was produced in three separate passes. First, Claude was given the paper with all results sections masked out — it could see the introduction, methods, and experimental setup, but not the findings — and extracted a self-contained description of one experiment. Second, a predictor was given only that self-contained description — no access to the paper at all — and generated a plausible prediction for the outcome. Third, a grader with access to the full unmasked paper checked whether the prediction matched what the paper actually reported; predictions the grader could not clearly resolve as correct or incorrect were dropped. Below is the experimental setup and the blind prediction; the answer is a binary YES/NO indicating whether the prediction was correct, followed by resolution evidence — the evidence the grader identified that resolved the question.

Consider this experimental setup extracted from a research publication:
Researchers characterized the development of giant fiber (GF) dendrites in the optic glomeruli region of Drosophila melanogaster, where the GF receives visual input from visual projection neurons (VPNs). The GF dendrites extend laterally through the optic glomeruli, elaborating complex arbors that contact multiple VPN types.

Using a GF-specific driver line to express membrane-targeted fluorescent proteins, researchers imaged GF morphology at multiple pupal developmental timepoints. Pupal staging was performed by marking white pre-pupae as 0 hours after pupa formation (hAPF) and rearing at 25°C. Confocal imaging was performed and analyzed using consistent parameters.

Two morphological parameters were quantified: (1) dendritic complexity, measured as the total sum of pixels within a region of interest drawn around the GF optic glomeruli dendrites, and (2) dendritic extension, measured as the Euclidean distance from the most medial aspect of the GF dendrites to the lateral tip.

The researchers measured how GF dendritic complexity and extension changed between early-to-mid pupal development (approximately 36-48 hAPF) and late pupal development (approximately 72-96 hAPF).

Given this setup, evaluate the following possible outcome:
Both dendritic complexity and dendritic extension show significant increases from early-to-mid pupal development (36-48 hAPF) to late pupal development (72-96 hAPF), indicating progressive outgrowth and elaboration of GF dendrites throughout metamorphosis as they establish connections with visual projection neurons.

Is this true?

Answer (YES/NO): NO